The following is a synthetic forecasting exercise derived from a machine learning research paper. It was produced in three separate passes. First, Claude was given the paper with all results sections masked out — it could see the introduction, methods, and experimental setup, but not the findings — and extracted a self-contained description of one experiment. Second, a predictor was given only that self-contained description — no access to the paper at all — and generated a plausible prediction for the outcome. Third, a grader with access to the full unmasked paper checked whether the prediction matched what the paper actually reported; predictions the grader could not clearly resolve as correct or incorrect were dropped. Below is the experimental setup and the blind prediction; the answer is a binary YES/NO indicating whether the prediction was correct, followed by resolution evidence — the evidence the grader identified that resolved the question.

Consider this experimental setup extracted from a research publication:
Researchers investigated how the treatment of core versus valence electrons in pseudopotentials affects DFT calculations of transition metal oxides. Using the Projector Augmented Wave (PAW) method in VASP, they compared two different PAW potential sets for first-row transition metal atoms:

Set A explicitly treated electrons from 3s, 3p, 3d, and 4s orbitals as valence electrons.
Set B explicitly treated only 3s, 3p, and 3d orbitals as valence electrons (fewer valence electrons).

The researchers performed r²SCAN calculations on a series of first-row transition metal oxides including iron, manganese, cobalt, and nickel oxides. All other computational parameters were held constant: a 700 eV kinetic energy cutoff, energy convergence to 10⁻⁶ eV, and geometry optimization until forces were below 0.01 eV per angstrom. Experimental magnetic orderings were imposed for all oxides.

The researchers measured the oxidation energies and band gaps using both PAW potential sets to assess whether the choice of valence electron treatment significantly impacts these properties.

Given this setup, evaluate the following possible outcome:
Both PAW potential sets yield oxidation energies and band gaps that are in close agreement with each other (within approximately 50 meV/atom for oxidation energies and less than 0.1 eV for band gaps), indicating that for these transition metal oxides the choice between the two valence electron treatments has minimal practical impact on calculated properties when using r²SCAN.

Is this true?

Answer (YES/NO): NO